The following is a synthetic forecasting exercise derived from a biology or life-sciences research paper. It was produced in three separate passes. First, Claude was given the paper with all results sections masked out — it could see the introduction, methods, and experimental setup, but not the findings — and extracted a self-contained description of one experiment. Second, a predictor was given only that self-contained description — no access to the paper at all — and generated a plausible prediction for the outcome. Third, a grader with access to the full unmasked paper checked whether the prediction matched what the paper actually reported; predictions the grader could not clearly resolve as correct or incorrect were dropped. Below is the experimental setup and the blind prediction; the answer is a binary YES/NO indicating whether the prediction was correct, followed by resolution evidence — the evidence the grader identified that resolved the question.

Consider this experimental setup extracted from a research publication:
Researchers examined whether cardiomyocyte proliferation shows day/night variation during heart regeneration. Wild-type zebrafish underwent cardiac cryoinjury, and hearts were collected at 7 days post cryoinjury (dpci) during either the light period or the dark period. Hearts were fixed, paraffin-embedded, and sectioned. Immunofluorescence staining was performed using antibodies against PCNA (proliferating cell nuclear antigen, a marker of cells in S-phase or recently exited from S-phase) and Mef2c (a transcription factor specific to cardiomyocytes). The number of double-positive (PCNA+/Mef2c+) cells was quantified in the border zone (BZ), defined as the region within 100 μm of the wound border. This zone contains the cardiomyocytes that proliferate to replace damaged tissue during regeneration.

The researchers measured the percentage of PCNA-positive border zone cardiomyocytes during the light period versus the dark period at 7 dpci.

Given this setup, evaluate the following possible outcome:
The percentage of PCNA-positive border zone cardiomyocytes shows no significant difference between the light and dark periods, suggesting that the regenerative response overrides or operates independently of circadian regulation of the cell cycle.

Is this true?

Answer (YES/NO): NO